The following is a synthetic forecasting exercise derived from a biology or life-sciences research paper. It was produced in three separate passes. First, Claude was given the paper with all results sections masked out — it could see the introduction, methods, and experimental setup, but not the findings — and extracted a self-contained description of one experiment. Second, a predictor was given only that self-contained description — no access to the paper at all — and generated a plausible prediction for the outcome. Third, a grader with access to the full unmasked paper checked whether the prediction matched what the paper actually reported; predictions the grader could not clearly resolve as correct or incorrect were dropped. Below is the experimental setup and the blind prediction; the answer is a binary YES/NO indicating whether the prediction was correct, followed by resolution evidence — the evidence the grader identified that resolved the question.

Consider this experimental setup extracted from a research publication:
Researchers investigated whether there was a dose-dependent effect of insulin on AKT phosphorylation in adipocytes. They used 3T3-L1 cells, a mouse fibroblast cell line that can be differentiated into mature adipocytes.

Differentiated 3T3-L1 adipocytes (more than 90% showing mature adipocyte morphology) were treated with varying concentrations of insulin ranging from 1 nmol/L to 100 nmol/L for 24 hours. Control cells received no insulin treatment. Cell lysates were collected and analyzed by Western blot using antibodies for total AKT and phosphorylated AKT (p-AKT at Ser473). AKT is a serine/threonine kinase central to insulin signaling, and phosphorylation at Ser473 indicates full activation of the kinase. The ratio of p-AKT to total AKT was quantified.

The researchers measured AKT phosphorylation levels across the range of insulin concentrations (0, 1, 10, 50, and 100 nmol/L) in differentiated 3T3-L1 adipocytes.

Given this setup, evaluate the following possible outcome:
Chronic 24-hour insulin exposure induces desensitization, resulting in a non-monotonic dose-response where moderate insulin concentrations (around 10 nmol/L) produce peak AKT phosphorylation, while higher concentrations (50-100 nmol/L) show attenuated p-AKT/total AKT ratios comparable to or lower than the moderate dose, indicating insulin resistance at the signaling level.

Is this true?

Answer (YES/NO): NO